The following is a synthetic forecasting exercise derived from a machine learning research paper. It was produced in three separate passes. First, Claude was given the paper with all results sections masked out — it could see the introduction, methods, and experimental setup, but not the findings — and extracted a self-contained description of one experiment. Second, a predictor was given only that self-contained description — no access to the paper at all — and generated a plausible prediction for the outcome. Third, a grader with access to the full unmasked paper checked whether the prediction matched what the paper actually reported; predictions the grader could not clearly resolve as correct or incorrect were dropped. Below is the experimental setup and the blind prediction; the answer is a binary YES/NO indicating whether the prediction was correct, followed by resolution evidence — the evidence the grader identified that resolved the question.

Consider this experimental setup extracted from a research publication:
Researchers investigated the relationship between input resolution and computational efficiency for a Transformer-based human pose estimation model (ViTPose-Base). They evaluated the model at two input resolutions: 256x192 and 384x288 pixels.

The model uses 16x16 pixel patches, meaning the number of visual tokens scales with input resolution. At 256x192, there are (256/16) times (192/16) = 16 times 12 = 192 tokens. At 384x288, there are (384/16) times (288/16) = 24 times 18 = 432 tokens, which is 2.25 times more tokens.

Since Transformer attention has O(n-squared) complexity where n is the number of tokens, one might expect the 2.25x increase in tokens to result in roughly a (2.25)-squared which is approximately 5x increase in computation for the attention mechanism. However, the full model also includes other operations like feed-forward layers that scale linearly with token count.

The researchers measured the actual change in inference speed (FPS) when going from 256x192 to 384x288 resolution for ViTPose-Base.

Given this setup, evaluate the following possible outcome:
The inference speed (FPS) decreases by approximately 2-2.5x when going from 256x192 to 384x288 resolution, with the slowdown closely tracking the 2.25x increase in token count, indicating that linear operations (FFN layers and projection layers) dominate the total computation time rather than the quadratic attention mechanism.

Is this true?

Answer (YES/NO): YES